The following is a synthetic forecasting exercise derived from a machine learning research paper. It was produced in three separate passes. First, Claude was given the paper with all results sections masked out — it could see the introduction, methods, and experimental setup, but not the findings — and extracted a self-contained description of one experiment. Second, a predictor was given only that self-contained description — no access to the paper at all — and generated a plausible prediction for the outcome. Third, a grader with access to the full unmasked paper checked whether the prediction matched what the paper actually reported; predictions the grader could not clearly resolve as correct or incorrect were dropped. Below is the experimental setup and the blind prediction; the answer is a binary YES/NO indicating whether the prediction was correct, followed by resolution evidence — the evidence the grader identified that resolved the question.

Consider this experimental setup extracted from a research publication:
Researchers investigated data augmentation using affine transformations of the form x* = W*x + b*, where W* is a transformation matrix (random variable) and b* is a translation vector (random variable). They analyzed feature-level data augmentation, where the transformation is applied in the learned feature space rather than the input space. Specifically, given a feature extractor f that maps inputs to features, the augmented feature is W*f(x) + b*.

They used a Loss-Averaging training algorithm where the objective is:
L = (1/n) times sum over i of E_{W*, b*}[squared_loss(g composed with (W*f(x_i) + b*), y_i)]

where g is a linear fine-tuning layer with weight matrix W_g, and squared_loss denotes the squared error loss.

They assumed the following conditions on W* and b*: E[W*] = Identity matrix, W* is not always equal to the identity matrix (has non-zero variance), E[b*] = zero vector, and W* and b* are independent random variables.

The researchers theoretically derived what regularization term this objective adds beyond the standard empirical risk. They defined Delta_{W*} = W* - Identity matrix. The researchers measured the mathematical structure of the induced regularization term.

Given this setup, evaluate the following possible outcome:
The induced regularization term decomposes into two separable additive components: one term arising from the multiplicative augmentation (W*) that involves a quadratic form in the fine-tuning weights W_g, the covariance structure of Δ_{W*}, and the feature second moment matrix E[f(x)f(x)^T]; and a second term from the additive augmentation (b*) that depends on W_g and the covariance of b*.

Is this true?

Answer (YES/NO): NO